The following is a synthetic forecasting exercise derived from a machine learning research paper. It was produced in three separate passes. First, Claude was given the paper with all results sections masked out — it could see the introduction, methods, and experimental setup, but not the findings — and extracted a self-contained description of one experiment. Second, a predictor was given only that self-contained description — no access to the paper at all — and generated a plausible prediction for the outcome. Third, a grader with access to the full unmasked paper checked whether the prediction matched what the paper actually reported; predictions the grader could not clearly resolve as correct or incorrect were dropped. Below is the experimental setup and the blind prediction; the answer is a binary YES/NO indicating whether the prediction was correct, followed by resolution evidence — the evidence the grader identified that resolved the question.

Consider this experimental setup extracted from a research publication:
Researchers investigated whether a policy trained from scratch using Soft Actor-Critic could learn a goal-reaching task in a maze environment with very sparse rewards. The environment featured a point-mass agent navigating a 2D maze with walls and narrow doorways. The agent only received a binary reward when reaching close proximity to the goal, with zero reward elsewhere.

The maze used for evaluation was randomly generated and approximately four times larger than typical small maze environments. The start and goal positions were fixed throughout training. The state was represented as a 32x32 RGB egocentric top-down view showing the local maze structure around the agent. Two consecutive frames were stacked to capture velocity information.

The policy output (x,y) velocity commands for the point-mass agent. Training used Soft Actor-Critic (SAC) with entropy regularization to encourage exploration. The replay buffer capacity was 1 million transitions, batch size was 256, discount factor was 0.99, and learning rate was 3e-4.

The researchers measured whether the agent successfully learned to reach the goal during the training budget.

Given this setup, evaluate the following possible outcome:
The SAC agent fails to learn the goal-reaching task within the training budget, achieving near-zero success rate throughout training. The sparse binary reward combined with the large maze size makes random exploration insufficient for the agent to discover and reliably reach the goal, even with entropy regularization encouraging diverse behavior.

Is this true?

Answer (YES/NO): YES